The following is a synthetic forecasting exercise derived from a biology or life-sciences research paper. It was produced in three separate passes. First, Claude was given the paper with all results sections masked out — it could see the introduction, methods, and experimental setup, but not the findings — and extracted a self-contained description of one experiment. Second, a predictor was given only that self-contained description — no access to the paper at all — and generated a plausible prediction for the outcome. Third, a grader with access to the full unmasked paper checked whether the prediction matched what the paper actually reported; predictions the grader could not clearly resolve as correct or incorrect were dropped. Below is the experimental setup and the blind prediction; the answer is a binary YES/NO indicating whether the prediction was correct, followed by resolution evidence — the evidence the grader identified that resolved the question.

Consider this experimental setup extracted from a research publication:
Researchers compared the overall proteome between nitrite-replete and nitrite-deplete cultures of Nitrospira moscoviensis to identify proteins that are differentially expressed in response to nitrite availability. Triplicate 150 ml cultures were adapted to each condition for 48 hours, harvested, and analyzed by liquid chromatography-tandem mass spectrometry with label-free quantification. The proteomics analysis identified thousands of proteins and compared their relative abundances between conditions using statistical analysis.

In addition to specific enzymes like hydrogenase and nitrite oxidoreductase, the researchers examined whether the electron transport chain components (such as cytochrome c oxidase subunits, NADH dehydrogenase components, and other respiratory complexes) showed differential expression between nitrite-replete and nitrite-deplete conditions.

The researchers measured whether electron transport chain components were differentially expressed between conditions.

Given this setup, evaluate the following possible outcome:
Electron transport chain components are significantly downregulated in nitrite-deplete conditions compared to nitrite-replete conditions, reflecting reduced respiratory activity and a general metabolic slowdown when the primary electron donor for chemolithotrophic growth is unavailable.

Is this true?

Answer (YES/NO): NO